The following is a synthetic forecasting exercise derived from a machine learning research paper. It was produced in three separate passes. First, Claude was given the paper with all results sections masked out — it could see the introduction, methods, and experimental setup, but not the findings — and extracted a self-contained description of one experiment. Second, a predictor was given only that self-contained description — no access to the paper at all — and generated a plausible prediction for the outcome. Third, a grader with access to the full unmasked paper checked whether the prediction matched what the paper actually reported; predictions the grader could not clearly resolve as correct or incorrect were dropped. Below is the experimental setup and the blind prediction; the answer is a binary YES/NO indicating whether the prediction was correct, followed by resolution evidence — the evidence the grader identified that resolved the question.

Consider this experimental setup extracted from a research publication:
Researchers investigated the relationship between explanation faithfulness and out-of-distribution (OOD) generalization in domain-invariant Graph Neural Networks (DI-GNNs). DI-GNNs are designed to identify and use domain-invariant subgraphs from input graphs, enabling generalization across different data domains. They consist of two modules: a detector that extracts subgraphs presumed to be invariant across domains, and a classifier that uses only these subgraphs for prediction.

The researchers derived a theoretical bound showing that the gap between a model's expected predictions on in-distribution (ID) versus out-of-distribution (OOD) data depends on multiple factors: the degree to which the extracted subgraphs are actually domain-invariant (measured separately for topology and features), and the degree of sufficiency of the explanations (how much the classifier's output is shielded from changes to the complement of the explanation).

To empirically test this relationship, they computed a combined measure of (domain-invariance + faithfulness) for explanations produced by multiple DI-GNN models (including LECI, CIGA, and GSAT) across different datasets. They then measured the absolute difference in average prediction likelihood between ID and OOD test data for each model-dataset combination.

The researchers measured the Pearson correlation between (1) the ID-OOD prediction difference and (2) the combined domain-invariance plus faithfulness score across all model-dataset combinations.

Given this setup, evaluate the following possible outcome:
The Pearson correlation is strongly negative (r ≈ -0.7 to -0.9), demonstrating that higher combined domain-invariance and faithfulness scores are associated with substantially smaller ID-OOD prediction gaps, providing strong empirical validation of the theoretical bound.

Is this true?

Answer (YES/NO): YES